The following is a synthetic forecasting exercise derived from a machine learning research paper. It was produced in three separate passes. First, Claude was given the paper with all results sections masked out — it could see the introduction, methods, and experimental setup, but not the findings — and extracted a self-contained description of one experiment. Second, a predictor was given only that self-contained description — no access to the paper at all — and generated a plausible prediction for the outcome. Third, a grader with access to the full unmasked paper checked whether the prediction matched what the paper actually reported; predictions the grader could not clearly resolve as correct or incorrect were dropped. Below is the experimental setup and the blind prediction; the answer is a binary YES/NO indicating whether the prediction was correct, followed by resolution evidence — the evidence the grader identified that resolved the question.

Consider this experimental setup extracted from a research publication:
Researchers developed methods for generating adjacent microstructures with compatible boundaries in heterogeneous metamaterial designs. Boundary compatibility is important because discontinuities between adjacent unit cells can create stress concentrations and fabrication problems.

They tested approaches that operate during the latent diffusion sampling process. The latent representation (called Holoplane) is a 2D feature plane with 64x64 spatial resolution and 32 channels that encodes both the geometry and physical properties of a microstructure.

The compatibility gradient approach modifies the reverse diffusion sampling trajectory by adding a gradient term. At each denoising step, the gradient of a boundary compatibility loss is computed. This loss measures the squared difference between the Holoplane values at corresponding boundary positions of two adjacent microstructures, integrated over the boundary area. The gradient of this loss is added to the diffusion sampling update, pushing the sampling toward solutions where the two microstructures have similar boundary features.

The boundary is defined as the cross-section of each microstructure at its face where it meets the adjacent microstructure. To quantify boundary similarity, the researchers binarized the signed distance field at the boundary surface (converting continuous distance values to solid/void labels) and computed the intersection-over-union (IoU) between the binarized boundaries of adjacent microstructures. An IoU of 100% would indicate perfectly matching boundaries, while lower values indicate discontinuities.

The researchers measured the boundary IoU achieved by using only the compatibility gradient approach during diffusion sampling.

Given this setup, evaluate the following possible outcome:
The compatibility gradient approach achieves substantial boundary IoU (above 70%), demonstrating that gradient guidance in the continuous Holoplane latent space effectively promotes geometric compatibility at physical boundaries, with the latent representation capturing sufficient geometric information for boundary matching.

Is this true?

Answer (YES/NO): YES